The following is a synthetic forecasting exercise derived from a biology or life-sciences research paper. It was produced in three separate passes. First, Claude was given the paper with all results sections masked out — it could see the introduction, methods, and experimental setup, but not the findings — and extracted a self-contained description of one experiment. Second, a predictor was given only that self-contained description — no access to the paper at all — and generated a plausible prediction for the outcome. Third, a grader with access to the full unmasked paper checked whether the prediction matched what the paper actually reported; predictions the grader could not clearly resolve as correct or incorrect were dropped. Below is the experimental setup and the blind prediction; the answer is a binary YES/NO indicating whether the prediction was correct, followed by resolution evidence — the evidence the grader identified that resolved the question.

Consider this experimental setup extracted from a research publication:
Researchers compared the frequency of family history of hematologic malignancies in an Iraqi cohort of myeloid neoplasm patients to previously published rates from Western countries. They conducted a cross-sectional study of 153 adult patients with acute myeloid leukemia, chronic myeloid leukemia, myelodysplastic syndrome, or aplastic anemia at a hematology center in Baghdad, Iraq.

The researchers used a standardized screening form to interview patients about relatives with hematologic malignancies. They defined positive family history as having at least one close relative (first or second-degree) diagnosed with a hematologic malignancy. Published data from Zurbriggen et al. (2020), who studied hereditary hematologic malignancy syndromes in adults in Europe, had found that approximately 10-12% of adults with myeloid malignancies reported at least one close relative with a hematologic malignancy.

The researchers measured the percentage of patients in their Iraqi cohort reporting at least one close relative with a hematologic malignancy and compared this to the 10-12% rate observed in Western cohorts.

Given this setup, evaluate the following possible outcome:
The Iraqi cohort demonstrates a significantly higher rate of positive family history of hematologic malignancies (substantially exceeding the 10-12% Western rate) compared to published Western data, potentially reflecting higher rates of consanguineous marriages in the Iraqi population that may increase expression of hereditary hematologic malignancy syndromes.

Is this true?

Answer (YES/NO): NO